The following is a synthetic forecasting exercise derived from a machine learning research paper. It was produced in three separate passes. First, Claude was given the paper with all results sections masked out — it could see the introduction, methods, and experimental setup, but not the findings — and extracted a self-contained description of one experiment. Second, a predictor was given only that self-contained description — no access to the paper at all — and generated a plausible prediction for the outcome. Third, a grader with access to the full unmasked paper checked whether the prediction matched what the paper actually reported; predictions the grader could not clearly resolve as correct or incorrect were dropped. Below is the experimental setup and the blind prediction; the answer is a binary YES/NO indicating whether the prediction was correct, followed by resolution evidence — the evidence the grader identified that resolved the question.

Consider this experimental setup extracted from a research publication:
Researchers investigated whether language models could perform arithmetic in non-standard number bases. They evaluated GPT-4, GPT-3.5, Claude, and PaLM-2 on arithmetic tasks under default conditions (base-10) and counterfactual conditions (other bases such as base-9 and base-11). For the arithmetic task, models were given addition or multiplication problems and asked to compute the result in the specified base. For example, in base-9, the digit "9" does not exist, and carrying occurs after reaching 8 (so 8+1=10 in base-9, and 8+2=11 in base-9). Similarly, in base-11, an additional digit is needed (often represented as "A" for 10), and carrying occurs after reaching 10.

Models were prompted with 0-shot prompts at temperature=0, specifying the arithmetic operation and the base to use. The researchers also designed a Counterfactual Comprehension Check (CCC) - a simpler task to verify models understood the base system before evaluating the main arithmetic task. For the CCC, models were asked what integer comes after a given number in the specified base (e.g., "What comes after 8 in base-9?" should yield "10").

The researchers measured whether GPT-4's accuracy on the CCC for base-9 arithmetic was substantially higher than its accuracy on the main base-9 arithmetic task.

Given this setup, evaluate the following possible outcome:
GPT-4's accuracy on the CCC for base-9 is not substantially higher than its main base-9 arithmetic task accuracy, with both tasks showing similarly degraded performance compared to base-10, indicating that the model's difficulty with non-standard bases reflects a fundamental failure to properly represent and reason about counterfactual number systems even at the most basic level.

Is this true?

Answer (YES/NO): YES